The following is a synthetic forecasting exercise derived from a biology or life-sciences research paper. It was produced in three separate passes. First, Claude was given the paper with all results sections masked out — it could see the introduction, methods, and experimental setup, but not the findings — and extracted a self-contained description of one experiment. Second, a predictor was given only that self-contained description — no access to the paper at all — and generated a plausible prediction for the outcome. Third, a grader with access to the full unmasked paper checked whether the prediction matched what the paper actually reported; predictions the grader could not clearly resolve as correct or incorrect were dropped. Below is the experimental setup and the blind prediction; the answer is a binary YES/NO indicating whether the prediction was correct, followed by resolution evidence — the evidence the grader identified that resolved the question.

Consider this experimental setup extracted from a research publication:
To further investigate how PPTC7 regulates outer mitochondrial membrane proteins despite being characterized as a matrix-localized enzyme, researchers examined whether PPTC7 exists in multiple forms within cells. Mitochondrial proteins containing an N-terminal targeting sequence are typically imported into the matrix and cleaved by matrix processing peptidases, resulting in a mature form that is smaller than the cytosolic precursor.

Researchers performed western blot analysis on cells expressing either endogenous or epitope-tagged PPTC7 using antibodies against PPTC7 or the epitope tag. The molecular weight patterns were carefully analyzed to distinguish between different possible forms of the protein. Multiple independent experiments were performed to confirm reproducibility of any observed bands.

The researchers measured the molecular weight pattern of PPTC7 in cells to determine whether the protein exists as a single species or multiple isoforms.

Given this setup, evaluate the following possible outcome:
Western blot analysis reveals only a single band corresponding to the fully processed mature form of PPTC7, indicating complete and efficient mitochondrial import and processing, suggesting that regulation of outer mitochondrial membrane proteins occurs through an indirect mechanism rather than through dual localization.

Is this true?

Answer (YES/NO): NO